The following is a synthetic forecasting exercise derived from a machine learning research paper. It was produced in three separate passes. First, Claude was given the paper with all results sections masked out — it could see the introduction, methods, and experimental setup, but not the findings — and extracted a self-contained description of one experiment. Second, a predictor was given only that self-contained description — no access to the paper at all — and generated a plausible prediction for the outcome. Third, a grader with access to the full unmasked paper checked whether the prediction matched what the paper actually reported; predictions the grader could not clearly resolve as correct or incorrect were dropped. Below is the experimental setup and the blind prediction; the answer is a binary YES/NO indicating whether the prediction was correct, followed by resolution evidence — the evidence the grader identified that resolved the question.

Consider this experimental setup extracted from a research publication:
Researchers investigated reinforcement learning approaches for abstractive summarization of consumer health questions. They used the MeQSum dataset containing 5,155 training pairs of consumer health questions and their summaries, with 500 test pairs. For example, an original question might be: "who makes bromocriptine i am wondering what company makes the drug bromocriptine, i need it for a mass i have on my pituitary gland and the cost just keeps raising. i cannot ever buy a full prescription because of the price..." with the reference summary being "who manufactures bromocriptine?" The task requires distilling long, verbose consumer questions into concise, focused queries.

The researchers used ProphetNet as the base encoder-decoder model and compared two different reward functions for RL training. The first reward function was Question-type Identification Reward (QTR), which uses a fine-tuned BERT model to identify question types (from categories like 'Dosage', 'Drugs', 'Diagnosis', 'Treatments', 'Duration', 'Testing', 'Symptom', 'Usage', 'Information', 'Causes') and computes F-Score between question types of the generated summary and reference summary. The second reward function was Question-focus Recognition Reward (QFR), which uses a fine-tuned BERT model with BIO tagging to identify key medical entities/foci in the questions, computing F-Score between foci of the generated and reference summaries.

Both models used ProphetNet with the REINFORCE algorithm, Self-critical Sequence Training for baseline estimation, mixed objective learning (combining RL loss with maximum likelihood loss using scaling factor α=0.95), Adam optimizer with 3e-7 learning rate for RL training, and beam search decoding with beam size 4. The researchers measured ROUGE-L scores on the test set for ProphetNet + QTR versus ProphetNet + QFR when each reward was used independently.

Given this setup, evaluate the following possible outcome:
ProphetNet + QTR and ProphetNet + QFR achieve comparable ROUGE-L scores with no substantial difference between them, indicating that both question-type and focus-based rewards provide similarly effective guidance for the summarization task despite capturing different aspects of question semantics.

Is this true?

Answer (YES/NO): NO